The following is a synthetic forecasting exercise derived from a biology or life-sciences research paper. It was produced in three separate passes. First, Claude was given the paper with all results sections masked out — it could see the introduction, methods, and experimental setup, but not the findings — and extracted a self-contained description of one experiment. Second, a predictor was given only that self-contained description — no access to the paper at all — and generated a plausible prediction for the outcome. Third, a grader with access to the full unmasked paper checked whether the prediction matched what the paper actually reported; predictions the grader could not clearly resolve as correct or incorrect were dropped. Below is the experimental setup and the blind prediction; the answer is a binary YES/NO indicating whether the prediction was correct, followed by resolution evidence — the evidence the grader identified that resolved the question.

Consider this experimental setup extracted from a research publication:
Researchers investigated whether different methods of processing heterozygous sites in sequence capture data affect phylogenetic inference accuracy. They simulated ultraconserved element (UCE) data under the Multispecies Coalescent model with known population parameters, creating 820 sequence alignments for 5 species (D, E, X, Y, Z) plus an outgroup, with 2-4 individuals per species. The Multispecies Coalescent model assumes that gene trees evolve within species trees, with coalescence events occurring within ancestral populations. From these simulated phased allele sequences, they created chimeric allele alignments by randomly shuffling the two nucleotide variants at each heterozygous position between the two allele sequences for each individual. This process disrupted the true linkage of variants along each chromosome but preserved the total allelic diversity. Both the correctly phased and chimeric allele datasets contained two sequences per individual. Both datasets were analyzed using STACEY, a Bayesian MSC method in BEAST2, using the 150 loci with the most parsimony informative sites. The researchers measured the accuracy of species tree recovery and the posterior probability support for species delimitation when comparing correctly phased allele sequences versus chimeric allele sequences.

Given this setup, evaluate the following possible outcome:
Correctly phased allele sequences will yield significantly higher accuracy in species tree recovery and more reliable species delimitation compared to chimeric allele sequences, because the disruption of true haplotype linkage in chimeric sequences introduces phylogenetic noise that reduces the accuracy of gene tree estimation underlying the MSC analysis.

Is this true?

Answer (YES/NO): YES